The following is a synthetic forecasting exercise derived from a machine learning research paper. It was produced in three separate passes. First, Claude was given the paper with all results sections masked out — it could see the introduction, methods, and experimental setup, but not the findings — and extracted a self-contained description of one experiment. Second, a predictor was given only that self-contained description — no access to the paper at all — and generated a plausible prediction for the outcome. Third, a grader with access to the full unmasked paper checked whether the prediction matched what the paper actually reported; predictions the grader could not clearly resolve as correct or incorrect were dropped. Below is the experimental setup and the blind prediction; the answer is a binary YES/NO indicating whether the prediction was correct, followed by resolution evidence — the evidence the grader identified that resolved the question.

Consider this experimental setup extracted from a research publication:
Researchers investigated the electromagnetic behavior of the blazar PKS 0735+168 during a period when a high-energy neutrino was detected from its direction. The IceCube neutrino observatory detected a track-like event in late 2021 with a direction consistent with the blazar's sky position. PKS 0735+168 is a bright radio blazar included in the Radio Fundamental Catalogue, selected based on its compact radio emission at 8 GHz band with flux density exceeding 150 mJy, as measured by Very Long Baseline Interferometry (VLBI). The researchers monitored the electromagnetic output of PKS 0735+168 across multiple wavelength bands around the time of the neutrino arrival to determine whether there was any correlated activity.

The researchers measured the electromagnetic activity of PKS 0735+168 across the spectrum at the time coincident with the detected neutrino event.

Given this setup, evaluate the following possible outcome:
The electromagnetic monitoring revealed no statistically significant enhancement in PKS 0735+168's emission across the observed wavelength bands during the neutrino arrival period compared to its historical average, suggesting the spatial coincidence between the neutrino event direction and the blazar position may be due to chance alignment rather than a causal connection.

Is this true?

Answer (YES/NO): NO